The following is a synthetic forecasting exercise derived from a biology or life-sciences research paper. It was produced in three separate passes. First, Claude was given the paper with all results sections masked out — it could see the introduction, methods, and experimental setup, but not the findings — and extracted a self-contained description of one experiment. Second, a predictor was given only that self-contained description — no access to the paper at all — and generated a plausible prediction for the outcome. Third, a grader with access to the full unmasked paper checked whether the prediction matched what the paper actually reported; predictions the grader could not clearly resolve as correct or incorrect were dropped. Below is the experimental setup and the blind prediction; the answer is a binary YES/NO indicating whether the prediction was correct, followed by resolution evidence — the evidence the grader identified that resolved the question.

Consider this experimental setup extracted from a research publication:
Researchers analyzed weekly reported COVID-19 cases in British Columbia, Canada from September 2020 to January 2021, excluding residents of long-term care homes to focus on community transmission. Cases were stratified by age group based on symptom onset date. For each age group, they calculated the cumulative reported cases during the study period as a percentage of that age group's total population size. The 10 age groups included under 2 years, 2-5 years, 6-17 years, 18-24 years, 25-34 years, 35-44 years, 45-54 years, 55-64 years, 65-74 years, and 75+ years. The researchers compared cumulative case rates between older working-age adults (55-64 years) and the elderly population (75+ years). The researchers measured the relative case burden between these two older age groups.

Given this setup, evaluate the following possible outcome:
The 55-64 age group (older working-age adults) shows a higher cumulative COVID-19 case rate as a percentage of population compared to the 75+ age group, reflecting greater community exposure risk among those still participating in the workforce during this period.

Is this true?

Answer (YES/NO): YES